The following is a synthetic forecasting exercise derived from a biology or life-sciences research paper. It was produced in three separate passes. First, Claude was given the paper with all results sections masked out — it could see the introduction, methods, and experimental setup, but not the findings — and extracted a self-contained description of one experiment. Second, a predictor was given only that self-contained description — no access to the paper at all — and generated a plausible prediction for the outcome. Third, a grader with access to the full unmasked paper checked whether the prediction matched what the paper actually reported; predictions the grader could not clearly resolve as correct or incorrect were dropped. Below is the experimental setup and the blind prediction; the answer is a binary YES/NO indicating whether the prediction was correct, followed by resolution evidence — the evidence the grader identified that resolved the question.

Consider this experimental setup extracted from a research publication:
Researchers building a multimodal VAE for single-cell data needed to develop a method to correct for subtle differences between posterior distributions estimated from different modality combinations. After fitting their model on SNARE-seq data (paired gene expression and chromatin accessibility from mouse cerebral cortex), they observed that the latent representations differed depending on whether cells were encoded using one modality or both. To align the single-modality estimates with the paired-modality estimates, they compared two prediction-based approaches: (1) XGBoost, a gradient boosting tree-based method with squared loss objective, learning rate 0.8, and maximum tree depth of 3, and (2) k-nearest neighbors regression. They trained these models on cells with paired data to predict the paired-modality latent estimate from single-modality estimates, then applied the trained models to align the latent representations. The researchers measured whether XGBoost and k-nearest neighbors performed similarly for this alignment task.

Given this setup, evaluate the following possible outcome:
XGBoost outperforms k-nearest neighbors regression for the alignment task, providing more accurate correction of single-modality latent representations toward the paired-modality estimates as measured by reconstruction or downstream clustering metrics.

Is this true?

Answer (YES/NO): NO